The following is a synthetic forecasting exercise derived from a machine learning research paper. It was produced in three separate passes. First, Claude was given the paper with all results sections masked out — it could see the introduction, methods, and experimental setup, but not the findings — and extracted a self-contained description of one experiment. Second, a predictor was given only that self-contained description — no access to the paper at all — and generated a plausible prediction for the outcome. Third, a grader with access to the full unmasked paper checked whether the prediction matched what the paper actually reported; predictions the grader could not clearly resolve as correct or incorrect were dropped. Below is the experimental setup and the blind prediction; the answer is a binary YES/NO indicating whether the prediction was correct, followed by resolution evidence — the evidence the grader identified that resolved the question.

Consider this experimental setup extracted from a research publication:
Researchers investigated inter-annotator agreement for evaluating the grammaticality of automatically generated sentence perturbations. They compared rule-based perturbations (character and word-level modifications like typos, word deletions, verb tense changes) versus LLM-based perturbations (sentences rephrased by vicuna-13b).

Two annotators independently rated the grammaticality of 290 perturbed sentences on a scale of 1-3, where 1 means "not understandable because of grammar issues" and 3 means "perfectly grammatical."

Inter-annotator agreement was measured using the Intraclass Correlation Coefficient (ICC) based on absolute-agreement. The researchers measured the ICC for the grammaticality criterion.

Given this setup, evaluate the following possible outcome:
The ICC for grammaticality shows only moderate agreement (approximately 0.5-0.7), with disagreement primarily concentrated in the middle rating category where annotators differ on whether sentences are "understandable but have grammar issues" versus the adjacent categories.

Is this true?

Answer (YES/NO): NO